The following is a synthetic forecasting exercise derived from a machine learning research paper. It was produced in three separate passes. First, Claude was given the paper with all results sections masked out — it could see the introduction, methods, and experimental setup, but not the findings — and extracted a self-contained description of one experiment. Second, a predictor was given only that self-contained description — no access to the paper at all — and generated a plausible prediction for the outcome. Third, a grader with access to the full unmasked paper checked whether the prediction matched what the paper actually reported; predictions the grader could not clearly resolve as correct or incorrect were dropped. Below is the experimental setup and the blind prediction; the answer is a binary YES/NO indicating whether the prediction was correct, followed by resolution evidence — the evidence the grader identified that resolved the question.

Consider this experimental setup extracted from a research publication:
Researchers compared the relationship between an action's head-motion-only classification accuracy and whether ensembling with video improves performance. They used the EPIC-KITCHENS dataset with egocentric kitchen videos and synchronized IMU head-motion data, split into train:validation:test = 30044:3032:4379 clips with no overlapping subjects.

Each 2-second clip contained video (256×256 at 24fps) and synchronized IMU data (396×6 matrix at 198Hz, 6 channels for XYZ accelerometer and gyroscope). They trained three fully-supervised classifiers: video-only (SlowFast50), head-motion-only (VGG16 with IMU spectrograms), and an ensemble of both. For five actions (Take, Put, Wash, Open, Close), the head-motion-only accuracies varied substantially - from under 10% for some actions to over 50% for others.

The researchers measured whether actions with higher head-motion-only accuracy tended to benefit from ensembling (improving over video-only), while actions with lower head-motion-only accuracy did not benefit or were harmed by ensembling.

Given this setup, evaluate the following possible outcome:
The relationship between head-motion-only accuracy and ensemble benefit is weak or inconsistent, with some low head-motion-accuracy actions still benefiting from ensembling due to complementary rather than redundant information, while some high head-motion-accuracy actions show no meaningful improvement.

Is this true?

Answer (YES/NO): NO